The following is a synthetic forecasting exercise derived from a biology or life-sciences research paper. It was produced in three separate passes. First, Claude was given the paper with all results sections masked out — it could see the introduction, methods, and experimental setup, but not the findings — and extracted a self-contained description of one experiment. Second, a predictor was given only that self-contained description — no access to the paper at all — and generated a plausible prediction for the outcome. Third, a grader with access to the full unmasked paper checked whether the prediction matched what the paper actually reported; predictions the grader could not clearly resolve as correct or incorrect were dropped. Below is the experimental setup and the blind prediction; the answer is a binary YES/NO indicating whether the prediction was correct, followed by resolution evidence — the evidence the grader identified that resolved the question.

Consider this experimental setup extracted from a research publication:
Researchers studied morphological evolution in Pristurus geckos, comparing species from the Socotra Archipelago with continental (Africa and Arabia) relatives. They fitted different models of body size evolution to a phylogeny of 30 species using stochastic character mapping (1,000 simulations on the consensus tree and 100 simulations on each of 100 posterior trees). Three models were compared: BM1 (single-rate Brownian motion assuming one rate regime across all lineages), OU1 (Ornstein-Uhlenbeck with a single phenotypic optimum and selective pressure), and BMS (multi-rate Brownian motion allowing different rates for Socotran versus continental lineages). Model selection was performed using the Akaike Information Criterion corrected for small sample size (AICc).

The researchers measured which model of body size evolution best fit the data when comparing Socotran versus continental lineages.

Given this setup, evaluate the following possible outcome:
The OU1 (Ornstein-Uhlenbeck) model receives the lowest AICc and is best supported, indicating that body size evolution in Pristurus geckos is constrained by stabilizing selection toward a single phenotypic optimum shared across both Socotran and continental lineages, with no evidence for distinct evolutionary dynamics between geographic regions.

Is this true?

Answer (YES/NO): NO